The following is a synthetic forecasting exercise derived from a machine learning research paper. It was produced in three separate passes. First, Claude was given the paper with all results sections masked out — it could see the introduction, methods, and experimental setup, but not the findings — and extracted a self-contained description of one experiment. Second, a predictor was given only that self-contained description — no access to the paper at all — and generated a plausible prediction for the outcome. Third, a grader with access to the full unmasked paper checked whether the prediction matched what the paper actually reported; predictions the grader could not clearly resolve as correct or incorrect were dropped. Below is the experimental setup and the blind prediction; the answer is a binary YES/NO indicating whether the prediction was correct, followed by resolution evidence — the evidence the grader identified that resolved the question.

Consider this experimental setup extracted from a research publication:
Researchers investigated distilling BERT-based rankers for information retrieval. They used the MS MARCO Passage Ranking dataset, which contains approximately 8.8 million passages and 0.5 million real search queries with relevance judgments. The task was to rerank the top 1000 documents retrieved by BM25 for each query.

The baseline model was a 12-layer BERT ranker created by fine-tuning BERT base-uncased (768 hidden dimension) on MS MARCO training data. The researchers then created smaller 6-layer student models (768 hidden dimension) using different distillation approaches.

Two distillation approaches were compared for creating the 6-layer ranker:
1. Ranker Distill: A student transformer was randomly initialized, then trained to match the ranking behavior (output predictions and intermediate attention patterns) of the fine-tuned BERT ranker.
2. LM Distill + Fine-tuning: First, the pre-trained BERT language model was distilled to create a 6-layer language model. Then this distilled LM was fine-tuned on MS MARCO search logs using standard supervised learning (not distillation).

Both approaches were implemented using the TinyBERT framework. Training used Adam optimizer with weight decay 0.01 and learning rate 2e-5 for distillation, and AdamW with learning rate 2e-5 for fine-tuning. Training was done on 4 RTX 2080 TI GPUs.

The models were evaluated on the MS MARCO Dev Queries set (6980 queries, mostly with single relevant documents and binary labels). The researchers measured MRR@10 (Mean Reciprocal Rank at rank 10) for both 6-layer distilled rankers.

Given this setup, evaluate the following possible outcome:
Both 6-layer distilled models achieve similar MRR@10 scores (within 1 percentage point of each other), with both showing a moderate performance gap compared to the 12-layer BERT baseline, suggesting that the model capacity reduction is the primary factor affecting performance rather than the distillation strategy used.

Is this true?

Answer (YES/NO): NO